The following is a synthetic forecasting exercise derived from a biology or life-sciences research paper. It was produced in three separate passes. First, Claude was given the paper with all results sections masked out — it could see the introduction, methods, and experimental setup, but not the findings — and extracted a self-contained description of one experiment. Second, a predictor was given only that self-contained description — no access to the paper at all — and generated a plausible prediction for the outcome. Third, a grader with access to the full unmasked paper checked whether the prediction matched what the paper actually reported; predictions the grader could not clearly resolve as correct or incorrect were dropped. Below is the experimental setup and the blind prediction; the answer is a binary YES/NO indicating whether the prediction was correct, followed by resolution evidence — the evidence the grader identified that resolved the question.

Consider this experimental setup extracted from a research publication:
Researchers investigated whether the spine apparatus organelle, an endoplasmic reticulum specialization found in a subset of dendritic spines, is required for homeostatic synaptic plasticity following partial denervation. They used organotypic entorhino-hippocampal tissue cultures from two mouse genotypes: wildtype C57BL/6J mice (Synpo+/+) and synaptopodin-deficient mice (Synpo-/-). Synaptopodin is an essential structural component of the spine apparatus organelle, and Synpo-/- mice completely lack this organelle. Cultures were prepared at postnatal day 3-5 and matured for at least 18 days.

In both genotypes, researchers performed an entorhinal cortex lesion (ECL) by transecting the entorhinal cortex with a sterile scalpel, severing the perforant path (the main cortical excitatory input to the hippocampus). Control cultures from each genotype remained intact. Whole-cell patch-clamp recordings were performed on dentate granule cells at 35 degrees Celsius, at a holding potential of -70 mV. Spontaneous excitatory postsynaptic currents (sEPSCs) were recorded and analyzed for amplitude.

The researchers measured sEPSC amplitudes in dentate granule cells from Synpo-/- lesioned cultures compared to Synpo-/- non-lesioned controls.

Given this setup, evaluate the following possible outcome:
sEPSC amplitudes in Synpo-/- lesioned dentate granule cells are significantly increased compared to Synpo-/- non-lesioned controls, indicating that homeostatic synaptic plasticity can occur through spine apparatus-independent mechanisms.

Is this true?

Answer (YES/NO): NO